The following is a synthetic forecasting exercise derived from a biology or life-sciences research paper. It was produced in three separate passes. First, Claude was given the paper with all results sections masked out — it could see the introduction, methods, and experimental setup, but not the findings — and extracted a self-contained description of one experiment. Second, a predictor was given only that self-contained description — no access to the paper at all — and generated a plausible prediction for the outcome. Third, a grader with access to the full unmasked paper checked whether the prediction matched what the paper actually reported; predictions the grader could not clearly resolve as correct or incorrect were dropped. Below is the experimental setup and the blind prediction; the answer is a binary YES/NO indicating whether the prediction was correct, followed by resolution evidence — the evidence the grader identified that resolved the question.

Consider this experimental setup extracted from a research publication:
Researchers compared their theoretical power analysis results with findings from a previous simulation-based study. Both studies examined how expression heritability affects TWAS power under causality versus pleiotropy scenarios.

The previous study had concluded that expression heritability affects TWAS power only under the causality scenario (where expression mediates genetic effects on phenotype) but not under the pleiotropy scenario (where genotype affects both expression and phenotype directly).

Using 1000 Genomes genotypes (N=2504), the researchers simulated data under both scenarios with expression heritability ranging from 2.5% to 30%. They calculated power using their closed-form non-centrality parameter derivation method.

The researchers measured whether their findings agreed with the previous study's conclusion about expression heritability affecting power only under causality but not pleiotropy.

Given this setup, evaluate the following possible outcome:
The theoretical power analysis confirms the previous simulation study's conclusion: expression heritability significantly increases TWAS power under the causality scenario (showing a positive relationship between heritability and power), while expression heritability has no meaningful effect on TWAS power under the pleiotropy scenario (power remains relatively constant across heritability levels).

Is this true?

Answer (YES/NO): NO